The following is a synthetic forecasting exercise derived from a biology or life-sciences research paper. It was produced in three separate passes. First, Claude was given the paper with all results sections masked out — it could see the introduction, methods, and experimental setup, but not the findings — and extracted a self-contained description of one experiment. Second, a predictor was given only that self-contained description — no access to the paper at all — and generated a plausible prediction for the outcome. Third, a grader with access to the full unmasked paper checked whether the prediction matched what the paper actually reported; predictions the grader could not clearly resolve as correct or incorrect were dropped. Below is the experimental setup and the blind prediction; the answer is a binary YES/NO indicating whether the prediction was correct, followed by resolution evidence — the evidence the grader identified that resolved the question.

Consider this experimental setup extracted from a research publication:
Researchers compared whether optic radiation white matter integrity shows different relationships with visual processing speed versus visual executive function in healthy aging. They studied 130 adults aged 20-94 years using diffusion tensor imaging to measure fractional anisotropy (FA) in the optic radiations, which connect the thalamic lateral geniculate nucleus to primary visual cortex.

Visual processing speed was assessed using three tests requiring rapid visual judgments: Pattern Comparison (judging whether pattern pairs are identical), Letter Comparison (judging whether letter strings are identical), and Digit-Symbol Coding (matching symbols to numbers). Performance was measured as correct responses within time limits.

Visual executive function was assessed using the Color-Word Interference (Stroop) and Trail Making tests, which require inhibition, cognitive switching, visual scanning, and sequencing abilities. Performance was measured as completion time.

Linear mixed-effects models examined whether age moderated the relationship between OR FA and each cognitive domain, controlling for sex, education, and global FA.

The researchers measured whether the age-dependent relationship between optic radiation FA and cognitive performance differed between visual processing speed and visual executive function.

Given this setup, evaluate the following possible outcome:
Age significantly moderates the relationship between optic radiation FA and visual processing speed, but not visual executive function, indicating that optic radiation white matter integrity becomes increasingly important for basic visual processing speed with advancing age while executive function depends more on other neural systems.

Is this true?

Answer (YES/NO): NO